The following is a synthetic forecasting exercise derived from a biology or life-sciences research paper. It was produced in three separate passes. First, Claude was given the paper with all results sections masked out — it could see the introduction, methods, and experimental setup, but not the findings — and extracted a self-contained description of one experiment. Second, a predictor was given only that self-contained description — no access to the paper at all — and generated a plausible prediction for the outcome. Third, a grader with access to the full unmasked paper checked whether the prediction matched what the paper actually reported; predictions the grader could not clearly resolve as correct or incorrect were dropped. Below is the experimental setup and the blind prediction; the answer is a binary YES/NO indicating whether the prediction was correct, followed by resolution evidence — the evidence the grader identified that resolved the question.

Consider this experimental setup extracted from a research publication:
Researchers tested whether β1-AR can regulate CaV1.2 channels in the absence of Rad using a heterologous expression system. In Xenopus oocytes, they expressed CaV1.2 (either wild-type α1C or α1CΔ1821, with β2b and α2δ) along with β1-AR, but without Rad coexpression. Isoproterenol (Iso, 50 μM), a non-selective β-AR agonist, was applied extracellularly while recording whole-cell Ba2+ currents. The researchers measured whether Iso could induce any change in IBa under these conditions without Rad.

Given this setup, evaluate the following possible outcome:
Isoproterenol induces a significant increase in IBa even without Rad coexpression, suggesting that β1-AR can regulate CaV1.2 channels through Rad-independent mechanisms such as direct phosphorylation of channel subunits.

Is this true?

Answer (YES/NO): NO